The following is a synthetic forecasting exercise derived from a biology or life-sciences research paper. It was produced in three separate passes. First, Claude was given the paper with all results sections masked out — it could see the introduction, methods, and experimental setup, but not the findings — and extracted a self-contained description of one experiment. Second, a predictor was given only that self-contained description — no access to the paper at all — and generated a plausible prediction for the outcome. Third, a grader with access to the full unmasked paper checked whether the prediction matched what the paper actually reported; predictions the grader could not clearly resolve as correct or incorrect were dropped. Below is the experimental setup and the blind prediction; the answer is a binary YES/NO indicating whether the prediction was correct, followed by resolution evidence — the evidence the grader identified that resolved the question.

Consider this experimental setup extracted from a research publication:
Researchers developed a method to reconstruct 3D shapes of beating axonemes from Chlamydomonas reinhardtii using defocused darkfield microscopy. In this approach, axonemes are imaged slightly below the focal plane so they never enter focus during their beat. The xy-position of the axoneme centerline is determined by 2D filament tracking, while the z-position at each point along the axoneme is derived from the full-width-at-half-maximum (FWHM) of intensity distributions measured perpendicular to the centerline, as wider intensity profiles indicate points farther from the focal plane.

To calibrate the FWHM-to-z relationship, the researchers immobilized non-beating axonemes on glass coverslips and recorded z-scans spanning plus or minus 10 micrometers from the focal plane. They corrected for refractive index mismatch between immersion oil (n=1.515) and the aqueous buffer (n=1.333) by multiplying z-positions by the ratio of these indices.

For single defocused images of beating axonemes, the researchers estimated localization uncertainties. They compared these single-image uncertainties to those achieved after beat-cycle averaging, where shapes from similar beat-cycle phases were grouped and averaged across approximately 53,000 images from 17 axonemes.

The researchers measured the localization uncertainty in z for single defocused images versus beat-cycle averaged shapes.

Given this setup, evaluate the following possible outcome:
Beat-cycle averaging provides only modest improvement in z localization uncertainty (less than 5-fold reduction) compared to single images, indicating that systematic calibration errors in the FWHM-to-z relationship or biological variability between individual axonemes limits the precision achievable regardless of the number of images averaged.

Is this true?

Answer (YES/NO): NO